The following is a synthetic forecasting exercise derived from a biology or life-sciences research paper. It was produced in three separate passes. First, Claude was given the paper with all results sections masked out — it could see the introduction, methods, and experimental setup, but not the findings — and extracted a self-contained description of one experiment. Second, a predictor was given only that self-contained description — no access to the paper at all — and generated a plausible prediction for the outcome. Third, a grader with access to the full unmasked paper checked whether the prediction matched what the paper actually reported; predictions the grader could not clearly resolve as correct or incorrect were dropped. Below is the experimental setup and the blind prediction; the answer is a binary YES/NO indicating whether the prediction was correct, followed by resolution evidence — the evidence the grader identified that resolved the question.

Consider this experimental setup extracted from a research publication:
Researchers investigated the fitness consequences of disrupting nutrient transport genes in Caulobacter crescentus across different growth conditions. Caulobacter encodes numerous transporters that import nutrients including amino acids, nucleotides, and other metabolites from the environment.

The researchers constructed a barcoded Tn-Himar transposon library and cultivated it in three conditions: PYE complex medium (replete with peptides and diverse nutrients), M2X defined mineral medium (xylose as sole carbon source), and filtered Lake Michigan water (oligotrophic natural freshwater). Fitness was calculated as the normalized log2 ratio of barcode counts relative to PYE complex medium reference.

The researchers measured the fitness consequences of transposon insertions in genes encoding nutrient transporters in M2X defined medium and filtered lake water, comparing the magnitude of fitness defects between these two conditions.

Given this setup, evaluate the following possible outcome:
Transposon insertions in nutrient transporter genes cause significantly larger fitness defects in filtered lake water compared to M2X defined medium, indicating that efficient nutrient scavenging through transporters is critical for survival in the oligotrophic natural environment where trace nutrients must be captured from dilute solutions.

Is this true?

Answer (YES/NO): NO